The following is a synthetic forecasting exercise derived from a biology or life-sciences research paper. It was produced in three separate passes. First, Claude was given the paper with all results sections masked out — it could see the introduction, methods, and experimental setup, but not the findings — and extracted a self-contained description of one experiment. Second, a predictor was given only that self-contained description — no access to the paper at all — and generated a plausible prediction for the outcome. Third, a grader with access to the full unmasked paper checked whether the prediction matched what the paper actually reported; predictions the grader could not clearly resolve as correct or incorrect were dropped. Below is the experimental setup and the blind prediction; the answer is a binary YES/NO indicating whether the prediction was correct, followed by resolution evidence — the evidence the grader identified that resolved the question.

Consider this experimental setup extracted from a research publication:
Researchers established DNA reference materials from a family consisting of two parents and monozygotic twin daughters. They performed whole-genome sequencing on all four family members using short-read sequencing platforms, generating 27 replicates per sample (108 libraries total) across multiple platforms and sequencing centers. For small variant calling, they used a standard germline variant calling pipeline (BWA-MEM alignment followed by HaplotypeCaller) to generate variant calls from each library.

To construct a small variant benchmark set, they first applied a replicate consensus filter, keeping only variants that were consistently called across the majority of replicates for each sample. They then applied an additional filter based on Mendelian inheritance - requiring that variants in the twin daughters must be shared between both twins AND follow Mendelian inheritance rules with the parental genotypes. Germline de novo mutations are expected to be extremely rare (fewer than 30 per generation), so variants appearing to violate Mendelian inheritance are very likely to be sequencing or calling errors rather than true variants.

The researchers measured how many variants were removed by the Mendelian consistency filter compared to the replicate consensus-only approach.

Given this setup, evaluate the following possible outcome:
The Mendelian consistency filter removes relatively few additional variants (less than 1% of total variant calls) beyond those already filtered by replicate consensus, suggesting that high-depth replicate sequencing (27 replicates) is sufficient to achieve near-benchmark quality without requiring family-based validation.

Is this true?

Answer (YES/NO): NO